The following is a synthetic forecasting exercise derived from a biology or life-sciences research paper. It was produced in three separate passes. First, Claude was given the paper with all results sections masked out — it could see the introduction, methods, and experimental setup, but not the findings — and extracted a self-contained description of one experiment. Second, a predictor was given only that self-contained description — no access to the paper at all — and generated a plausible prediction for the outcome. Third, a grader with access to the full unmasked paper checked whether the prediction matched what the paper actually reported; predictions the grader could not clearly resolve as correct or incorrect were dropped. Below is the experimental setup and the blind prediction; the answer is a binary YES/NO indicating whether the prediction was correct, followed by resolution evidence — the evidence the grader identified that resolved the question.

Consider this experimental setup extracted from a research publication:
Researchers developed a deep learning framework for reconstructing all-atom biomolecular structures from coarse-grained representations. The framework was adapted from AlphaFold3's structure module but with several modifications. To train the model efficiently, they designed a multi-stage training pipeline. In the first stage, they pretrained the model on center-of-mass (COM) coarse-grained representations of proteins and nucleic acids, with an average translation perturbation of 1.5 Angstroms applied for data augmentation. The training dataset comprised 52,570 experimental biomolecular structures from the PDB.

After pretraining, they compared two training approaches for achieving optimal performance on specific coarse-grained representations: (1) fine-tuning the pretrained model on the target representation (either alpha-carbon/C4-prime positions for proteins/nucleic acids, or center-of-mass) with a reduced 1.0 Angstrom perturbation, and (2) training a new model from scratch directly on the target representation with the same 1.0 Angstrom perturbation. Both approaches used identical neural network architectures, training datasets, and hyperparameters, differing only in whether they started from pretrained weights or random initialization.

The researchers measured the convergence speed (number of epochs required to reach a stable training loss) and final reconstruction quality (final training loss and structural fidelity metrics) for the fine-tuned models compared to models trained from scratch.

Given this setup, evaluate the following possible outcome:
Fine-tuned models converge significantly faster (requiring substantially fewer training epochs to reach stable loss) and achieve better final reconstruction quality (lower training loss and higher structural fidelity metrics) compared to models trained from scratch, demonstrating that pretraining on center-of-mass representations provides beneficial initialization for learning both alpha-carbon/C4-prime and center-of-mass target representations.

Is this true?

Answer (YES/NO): NO